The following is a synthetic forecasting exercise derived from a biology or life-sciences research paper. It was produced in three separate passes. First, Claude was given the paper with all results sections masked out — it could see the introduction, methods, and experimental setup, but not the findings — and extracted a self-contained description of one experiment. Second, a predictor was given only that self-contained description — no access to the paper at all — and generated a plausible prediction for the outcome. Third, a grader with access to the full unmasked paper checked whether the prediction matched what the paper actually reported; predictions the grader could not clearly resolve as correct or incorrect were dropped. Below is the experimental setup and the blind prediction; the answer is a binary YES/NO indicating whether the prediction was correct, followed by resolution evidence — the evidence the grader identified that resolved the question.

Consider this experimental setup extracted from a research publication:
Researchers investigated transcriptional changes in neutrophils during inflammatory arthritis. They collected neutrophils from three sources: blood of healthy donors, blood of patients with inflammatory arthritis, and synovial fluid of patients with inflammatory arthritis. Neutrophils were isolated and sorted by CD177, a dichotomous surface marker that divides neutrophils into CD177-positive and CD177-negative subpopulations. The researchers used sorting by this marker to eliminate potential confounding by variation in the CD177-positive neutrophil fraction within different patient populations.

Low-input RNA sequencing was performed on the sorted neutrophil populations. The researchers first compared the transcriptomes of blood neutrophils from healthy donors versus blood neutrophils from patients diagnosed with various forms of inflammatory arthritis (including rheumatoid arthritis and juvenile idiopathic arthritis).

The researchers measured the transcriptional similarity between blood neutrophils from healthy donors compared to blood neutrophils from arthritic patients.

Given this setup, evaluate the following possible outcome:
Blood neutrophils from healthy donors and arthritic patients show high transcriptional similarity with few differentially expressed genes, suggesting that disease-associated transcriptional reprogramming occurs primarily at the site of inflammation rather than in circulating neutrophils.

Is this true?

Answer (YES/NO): YES